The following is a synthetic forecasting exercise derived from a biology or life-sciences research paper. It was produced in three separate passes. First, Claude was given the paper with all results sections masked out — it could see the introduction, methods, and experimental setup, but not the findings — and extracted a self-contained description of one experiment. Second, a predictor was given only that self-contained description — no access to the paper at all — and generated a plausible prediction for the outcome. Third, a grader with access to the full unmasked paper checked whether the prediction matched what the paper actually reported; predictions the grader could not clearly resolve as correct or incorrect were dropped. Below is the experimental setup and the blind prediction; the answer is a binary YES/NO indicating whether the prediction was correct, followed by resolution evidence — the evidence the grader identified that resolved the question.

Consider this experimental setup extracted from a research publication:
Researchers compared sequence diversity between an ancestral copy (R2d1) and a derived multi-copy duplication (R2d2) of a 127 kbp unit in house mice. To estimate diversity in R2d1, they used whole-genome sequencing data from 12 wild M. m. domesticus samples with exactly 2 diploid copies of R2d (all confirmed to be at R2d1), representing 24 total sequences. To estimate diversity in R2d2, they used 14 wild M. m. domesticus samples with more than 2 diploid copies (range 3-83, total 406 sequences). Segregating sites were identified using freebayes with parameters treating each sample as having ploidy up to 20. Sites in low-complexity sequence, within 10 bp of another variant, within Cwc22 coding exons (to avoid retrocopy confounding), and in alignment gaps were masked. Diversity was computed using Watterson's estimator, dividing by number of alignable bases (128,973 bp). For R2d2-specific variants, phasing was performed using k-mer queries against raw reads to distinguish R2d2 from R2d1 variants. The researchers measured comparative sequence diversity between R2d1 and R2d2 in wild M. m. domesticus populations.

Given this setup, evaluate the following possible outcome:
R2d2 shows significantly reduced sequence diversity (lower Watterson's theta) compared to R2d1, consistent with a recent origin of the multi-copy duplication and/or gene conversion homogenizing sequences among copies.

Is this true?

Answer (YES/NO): YES